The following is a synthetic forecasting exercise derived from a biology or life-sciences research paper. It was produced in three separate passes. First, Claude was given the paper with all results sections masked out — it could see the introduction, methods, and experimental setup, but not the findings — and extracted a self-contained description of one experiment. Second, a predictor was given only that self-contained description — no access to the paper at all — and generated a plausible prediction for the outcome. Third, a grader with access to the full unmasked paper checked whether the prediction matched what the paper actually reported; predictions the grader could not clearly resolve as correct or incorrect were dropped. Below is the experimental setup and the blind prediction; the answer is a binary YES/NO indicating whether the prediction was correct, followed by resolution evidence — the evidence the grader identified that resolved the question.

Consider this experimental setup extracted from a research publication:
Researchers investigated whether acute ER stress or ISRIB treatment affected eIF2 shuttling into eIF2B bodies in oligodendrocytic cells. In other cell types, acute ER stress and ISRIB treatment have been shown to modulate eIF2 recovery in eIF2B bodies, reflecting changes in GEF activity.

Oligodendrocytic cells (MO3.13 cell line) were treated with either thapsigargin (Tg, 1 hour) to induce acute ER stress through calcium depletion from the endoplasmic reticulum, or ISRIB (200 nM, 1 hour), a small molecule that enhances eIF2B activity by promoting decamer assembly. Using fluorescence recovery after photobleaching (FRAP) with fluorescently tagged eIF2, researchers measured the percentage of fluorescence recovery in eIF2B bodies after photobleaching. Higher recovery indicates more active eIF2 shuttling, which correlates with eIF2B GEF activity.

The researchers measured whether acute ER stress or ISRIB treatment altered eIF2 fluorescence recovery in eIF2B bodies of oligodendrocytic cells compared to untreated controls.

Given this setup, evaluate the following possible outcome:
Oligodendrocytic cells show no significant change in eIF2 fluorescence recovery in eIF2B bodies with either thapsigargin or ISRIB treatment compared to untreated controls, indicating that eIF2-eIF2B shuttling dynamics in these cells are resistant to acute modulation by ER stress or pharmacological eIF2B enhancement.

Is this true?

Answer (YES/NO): YES